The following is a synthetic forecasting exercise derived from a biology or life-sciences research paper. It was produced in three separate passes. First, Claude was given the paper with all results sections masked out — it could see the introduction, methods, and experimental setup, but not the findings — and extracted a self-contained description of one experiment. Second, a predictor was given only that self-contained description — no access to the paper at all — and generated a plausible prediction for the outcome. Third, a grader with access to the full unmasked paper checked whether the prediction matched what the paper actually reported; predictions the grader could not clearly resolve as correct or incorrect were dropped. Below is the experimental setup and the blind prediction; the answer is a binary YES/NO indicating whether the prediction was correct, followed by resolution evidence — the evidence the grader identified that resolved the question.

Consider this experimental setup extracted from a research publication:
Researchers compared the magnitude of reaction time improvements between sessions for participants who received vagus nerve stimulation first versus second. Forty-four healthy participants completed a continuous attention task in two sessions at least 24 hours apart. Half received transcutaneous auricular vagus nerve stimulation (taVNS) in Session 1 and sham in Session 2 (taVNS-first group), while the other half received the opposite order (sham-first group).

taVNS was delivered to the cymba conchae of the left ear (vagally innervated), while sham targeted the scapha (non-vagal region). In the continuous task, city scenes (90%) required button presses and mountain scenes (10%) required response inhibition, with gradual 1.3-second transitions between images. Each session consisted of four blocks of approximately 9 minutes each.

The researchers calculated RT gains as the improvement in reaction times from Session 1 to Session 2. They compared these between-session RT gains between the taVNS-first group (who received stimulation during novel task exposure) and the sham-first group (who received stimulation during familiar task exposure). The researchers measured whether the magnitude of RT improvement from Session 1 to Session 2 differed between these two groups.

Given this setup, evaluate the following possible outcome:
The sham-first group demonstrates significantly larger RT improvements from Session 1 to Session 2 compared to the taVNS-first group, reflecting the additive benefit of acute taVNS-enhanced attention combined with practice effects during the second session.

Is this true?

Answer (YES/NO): NO